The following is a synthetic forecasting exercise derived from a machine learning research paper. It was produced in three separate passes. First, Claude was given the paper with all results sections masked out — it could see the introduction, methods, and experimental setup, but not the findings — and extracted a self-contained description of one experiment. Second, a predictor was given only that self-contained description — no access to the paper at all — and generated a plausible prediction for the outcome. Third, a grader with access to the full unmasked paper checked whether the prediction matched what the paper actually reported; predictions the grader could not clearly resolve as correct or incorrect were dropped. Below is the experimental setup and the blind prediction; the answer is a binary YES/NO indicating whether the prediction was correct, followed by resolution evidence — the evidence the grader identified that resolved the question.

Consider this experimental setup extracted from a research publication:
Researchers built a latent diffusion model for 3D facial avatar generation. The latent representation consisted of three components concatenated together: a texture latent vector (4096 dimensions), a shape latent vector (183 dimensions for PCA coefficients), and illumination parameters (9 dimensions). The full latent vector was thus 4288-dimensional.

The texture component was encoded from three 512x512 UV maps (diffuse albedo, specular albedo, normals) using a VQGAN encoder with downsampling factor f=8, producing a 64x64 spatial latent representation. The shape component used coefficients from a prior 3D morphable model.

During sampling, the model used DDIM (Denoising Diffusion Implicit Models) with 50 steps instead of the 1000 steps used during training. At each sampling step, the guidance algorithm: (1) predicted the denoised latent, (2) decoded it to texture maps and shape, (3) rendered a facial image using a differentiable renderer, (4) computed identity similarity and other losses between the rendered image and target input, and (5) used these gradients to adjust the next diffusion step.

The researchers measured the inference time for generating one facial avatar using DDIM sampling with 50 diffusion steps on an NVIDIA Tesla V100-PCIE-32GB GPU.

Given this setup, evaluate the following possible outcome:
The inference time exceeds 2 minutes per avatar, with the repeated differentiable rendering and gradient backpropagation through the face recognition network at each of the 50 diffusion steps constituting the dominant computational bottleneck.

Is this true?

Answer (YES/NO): NO